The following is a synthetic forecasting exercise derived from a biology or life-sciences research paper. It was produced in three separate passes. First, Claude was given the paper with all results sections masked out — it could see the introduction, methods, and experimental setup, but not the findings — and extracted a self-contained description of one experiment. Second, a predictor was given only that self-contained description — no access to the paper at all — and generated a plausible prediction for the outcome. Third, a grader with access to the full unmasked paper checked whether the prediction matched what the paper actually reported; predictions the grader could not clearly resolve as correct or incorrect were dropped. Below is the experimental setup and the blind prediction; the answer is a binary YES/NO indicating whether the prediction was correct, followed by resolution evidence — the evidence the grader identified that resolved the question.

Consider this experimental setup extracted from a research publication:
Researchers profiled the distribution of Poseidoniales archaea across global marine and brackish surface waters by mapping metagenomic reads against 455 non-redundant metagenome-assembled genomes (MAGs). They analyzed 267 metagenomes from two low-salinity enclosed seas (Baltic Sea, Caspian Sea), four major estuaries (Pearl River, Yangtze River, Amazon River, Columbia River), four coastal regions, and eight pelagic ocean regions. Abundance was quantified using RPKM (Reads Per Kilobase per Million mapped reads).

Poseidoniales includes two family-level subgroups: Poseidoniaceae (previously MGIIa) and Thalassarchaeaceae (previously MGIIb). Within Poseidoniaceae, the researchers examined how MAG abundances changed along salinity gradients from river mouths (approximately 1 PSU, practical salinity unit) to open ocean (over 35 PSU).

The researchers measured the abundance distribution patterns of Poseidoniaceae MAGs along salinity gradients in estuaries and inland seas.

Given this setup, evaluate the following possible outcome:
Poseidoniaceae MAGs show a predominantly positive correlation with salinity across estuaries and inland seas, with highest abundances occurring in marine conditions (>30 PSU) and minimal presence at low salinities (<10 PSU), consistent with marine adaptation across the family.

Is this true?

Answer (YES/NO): NO